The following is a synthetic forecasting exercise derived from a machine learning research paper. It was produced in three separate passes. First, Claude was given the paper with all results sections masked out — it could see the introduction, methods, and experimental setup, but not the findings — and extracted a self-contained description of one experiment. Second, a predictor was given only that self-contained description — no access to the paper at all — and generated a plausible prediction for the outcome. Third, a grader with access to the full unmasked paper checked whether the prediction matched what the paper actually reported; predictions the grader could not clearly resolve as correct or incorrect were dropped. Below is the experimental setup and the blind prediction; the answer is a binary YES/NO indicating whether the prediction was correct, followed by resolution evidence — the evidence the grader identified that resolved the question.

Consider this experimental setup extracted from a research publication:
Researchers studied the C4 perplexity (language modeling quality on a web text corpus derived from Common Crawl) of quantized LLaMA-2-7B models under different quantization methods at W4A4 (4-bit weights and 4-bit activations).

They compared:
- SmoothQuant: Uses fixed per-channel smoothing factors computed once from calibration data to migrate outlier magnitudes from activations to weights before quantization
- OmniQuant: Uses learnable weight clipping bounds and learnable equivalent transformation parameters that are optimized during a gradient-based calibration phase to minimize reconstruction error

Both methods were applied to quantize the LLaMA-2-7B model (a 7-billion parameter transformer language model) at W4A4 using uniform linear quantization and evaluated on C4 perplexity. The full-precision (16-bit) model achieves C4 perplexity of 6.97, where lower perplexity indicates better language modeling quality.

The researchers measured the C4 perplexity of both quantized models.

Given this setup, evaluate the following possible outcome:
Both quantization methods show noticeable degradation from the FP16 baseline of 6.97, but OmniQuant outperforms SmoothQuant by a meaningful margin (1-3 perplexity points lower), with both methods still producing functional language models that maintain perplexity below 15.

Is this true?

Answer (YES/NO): NO